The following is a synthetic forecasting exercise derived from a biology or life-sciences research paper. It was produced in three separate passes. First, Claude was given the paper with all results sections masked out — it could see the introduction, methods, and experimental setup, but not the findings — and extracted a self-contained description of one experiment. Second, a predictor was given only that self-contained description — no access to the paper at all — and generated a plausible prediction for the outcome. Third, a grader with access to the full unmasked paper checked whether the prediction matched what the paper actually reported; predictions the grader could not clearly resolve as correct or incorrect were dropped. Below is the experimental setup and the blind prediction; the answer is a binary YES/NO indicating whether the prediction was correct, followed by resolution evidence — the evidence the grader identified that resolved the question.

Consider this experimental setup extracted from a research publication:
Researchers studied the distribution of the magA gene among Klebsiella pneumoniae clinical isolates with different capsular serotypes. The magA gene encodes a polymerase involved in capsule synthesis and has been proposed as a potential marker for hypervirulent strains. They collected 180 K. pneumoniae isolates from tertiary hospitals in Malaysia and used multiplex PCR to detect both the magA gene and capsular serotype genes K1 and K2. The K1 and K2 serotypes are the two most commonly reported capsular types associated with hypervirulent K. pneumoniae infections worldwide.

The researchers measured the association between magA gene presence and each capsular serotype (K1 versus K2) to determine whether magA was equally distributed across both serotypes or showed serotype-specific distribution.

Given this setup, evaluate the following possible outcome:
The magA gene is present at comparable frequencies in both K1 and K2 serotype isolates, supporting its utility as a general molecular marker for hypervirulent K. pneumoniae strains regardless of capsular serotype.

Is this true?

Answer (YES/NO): NO